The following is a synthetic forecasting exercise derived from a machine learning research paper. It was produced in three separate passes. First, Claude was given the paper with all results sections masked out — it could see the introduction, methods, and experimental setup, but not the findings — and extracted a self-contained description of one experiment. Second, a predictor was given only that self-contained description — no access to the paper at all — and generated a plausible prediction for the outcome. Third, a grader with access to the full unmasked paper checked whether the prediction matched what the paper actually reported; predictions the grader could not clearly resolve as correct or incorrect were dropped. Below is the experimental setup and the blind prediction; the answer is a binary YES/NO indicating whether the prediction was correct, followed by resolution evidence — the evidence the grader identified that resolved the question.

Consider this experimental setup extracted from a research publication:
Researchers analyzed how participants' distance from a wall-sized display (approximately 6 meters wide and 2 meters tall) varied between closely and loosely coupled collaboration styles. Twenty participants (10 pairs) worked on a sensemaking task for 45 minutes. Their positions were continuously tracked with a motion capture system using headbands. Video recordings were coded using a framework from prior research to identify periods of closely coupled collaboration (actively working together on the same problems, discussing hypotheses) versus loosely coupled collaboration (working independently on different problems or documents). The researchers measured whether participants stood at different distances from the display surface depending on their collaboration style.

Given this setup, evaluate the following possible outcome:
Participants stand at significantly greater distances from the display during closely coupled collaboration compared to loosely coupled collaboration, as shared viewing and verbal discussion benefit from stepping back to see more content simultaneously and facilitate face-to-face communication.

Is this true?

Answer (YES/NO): NO